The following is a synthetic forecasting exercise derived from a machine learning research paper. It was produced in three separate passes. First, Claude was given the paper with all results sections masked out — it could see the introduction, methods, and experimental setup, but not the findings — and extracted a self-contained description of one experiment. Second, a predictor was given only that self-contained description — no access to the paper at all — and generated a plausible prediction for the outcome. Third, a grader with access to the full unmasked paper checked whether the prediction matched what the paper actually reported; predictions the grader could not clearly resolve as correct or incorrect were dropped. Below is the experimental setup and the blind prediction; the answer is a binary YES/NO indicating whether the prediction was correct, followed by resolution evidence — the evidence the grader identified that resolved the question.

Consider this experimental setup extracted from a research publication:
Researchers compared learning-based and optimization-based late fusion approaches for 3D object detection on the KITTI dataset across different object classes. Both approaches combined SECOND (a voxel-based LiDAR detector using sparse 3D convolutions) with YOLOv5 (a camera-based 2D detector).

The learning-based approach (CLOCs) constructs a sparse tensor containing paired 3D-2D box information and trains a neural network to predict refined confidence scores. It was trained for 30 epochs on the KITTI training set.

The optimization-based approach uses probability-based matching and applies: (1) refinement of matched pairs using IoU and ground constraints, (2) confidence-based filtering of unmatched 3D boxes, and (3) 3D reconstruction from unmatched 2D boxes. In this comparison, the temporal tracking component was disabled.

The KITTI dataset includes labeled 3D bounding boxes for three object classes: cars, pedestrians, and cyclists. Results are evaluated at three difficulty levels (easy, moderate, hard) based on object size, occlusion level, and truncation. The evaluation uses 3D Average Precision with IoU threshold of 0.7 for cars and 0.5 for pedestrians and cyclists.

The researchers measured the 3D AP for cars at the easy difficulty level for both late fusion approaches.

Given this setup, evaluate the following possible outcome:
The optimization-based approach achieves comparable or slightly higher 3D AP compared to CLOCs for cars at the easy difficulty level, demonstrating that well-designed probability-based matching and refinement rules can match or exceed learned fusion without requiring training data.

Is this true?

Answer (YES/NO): YES